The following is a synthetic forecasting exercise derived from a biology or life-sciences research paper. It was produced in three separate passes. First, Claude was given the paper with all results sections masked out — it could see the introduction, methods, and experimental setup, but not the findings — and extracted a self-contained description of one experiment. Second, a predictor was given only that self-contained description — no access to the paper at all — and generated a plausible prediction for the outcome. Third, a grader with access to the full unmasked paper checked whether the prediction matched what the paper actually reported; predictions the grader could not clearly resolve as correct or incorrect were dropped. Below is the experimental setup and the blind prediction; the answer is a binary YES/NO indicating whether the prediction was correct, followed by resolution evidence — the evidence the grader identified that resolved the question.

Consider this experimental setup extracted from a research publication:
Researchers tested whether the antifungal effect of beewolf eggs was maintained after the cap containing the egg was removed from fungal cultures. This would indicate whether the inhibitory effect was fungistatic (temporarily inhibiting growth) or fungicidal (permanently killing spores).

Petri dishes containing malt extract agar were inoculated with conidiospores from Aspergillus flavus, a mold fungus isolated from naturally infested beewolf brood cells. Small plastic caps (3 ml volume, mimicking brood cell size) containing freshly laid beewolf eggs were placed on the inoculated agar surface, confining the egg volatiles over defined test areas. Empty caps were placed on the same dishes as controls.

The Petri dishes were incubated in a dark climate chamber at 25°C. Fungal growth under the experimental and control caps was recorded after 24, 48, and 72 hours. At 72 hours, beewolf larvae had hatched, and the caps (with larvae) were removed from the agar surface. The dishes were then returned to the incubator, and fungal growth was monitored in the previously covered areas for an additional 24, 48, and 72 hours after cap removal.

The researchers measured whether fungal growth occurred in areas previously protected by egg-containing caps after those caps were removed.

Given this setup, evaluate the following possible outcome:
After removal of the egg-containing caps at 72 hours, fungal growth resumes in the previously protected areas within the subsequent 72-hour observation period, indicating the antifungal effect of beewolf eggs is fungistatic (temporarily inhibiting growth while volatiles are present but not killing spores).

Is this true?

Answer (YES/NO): NO